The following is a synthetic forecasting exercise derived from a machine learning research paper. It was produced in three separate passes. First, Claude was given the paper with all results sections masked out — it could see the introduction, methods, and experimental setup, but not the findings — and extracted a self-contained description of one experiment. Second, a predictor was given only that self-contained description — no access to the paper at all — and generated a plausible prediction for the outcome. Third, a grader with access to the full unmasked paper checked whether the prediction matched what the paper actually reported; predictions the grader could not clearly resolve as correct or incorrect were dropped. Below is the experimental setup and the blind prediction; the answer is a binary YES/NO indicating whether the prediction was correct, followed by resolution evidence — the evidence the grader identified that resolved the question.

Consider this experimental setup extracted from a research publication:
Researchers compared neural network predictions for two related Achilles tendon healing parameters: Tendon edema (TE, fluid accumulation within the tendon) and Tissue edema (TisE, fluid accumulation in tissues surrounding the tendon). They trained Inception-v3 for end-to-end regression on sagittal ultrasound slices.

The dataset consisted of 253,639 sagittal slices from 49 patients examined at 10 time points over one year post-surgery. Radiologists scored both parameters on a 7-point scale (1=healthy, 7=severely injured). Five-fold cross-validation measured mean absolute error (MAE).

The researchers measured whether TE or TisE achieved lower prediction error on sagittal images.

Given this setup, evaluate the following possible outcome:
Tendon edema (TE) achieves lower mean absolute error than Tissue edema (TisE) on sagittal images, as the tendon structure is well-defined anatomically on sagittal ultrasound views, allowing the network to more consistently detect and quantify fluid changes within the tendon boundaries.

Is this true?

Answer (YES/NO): YES